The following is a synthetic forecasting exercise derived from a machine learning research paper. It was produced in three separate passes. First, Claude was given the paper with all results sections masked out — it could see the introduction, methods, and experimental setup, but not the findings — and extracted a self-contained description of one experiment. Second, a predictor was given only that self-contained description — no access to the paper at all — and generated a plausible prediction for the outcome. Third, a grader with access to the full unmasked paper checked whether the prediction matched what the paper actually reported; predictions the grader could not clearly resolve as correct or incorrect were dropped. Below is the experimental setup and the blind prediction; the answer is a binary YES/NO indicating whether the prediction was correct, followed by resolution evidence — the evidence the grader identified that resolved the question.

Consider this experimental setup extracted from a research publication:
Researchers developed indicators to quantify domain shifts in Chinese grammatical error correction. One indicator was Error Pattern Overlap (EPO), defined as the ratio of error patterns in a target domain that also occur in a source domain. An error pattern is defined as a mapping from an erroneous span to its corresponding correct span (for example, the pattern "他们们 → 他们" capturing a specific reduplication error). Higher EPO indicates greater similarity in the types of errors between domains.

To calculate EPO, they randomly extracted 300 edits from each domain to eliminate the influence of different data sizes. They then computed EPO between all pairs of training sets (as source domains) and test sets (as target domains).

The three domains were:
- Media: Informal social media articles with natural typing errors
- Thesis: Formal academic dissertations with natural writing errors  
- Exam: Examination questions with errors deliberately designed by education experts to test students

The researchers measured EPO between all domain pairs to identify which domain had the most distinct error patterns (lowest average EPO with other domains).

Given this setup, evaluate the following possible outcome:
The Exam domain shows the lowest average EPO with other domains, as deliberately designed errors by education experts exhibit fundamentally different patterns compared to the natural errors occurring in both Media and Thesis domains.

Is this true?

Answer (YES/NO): YES